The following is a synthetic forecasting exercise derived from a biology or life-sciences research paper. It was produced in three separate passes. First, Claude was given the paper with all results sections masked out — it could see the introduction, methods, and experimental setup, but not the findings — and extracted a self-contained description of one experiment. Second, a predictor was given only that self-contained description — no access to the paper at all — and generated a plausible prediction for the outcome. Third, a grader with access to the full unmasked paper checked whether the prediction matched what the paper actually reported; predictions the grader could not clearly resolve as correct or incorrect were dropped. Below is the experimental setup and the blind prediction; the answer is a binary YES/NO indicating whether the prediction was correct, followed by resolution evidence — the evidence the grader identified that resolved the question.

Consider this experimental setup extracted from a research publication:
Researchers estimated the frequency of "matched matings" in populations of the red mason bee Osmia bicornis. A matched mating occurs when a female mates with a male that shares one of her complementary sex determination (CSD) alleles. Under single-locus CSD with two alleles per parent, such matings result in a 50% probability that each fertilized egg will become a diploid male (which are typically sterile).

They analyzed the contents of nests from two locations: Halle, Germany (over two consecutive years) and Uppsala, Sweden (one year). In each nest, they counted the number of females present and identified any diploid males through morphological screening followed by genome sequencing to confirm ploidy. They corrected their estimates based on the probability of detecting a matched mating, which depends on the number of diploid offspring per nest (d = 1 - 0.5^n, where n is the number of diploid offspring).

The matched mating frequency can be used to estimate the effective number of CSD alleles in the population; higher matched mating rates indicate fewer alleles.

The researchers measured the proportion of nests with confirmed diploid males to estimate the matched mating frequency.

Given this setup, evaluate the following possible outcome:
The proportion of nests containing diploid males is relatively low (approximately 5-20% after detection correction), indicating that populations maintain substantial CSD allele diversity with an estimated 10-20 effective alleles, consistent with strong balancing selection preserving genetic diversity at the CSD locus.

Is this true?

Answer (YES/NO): NO